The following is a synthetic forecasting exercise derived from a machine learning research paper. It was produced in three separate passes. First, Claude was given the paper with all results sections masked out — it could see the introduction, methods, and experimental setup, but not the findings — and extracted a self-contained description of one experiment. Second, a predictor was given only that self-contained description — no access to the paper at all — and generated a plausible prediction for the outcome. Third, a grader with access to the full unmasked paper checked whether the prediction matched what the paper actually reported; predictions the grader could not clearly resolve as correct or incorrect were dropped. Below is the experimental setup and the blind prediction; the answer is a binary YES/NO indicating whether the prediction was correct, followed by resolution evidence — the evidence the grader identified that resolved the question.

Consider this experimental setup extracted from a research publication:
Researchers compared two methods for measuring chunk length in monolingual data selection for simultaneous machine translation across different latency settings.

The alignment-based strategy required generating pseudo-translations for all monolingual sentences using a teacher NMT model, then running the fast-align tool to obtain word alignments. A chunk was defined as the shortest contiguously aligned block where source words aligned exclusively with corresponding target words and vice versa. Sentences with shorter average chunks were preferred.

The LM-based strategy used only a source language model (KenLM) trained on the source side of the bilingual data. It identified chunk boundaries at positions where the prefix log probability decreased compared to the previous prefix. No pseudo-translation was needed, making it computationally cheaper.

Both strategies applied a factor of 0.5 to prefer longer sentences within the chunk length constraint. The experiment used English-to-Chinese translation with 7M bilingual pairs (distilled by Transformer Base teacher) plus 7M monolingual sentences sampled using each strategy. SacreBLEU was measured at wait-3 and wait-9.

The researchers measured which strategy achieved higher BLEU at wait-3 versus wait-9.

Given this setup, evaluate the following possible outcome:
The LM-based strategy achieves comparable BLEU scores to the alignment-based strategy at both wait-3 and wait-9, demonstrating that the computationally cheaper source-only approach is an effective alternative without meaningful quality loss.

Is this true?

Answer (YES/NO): YES